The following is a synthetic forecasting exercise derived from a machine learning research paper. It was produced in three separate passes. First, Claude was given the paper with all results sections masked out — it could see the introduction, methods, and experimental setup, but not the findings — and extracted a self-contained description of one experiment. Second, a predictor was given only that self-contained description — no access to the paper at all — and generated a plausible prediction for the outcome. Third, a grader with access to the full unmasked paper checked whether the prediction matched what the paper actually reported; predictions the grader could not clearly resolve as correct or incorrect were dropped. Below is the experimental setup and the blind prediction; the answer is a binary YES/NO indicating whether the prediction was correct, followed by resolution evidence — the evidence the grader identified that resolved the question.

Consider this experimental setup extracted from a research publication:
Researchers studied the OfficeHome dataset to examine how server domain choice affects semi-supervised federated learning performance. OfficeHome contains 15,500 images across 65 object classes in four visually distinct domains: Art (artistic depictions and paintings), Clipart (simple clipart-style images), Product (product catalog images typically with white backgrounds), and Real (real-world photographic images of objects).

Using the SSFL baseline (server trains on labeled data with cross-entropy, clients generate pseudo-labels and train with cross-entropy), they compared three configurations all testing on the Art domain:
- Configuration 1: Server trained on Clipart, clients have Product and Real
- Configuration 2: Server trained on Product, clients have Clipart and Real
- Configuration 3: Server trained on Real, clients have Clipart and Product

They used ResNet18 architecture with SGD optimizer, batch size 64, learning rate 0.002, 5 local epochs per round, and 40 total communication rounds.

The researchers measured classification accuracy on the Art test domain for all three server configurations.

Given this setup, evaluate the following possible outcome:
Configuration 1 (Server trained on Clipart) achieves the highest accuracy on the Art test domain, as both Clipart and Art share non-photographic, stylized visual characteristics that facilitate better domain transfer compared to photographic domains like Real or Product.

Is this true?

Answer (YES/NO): NO